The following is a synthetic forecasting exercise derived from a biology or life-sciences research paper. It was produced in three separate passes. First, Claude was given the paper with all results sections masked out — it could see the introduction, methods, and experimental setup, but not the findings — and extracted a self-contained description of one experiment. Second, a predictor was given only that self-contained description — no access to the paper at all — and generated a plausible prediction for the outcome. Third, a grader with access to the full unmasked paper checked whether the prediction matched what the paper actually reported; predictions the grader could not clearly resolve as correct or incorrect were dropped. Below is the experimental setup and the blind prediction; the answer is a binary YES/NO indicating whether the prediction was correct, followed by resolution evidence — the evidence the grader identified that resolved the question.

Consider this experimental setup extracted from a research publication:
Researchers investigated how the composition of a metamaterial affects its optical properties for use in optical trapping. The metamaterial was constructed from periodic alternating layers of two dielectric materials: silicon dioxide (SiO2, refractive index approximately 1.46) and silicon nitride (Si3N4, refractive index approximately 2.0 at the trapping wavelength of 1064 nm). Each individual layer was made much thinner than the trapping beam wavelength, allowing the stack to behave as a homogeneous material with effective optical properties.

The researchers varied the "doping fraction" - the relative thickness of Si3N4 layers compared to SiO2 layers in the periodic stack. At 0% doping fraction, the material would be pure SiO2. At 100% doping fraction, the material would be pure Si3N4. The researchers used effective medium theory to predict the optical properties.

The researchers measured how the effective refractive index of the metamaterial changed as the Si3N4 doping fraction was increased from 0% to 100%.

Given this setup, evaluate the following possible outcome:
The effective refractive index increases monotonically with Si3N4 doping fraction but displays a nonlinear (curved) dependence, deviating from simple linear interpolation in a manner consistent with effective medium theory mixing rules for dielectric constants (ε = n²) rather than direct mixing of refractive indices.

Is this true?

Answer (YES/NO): YES